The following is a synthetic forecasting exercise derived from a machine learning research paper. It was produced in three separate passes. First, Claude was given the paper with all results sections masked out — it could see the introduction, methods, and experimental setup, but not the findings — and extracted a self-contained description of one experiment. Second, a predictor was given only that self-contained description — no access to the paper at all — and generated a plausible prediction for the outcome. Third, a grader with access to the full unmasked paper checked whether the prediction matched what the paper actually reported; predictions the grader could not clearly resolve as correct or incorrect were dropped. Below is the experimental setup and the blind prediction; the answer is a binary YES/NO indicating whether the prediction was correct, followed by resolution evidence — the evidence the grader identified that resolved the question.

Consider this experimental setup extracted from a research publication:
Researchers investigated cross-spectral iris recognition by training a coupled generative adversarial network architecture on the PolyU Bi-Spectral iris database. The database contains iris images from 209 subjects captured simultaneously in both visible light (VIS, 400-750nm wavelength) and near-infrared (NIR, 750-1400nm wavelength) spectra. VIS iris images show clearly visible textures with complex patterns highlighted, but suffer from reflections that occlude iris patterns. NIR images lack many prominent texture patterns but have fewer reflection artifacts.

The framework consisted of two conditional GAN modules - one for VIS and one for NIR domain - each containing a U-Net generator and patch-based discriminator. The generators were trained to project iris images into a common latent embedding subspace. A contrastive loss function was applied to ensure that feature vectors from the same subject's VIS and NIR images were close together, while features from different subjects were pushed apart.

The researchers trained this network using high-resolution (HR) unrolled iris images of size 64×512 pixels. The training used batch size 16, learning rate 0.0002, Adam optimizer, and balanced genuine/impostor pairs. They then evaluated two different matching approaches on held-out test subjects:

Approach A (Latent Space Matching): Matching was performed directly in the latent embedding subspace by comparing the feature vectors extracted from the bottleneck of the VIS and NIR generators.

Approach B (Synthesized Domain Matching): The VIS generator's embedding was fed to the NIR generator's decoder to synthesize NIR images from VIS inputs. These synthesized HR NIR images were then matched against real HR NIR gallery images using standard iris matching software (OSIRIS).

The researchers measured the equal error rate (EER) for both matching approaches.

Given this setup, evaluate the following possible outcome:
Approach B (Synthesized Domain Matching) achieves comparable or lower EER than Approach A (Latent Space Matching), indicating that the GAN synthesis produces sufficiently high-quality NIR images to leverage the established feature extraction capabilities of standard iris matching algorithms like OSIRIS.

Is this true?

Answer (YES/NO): NO